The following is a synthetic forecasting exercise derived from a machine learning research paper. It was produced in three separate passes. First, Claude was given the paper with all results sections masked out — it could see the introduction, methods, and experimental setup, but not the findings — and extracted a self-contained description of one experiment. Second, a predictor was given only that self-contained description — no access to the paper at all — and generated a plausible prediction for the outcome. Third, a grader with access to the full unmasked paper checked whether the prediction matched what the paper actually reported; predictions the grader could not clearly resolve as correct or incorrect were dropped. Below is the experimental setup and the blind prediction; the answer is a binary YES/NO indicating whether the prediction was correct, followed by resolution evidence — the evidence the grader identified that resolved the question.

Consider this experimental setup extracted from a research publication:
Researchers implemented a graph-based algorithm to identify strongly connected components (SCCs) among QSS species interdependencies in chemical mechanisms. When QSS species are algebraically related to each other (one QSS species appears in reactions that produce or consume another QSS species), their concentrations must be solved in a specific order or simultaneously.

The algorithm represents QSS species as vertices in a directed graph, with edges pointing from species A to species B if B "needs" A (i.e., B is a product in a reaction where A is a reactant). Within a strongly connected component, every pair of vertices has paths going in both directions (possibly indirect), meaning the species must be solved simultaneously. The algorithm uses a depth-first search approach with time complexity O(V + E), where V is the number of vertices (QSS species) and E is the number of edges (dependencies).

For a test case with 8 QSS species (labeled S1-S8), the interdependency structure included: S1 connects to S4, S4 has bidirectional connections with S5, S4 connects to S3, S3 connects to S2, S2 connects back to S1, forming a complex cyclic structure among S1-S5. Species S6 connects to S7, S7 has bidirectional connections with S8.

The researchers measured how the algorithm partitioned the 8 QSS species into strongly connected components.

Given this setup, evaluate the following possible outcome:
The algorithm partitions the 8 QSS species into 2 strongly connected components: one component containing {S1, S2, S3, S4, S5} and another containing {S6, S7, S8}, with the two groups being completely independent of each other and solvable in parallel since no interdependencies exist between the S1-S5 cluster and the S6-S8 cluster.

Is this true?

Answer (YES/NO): NO